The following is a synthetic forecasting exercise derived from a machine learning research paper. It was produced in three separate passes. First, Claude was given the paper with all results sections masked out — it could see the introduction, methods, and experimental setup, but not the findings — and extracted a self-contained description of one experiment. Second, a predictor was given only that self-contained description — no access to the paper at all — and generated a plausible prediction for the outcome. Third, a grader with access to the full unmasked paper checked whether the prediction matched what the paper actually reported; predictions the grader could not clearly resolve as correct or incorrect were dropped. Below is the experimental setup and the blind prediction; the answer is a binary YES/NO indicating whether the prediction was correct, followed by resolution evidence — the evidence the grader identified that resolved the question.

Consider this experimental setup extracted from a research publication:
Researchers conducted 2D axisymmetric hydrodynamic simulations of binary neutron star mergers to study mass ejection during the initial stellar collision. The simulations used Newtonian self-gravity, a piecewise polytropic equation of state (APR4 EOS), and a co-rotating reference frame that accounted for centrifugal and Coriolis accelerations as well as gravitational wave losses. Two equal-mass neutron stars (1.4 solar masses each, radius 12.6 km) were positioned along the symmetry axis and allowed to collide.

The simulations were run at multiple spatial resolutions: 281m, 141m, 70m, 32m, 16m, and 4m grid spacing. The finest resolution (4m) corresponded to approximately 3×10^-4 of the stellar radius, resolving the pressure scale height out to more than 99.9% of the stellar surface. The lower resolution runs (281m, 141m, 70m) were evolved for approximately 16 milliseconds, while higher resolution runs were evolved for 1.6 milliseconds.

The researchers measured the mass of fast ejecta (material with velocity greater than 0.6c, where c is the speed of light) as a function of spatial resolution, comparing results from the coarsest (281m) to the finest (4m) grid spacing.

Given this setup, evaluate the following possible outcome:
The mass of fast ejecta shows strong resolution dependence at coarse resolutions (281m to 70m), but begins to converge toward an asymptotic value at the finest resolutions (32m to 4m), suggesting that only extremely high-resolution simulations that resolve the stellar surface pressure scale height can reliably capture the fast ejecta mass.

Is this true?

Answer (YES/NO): NO